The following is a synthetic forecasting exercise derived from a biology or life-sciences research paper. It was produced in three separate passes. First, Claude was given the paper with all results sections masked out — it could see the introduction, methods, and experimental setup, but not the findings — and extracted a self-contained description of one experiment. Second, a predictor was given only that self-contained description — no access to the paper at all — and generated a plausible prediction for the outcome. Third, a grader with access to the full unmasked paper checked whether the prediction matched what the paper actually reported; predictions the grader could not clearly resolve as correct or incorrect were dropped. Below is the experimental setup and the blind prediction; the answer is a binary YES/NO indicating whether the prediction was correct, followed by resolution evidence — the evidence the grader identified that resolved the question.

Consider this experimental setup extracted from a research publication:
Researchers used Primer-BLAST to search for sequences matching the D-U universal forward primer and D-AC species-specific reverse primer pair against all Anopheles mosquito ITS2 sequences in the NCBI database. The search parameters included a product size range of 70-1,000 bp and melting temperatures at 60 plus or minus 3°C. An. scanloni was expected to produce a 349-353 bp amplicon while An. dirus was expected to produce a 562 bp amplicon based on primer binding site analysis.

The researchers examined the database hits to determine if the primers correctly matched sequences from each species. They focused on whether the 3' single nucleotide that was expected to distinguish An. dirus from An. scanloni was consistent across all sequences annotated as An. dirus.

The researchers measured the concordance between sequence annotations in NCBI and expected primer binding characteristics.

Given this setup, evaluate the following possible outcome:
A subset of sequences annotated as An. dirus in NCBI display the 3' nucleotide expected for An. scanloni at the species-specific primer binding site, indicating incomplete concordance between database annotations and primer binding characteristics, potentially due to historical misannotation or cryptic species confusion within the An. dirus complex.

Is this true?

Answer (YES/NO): YES